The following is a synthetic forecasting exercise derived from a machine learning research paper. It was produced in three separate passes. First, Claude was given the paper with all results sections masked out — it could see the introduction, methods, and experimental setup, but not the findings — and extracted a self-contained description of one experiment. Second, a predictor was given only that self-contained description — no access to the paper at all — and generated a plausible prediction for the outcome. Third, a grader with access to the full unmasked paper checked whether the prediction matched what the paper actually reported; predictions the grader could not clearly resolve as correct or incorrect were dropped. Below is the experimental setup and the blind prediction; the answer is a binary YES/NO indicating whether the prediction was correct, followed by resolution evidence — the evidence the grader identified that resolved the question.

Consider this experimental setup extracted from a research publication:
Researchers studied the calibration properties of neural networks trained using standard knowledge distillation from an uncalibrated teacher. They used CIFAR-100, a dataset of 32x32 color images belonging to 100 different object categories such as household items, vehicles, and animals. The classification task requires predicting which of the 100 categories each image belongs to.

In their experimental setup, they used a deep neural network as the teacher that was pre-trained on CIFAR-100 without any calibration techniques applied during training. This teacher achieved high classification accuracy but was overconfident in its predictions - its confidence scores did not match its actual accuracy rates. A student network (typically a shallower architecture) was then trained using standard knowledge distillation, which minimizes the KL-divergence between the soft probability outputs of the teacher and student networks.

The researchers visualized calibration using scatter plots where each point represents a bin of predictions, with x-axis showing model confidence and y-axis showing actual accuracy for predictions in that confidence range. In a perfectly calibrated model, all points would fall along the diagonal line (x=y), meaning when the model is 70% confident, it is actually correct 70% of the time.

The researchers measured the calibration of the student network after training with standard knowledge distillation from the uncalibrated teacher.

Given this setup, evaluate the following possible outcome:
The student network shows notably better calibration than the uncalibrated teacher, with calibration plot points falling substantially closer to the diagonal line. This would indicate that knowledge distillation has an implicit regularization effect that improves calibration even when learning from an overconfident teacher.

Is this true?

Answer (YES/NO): NO